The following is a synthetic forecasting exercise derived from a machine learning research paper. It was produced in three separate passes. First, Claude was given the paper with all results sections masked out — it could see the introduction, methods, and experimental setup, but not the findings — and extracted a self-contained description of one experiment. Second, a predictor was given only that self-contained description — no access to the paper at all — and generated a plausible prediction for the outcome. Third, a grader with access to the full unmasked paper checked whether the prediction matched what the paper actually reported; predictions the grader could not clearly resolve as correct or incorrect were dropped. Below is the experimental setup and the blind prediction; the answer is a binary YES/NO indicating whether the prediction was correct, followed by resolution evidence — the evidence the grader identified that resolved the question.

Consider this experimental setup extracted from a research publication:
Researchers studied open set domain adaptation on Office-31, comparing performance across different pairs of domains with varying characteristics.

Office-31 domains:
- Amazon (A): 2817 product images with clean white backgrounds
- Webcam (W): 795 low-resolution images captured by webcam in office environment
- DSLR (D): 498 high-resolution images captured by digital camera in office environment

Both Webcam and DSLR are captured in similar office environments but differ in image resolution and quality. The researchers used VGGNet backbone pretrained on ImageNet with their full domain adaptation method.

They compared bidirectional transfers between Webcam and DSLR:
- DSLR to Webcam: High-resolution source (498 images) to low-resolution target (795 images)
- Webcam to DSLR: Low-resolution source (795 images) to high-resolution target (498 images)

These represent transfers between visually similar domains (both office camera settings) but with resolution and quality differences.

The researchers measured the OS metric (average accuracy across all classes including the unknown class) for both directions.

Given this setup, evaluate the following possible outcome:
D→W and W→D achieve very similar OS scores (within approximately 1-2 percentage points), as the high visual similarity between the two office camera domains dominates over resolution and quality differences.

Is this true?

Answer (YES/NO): YES